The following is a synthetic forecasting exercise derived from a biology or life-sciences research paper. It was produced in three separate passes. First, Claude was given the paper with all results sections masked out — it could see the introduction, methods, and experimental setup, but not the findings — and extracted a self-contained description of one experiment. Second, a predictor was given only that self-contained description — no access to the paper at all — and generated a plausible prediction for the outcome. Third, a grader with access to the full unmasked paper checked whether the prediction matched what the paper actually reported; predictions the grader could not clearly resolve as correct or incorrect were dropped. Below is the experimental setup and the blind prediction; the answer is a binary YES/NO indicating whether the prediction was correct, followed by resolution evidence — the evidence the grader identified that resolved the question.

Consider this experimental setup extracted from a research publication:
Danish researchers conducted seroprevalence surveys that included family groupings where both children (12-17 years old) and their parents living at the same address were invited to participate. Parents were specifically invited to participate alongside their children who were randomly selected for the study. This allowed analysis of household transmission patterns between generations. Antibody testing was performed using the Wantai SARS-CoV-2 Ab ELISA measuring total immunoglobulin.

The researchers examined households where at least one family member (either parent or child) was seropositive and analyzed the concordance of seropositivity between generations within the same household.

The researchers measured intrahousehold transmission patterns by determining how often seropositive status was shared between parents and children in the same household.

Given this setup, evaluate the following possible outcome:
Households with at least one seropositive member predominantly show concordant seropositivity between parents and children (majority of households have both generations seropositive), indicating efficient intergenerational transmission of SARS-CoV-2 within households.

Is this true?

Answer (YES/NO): NO